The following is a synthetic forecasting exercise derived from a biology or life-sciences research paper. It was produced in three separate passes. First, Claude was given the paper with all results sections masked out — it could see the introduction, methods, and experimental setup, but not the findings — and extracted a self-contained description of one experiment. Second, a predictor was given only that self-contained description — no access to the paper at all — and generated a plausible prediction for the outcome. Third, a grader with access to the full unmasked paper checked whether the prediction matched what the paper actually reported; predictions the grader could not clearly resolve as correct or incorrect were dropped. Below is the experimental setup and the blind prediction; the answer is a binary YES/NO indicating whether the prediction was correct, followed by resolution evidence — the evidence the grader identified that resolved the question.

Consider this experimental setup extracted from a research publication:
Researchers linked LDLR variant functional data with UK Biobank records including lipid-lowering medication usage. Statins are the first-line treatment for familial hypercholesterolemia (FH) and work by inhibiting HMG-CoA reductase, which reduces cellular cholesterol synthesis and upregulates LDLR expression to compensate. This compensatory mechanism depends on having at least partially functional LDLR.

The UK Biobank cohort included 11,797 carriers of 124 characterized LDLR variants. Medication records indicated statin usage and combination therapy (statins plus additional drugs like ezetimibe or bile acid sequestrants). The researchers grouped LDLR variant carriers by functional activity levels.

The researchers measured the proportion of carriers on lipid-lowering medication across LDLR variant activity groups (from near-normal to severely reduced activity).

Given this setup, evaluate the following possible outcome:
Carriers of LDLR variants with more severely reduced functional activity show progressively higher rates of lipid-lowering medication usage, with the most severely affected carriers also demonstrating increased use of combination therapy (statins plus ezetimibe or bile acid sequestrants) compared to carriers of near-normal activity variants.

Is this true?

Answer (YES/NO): YES